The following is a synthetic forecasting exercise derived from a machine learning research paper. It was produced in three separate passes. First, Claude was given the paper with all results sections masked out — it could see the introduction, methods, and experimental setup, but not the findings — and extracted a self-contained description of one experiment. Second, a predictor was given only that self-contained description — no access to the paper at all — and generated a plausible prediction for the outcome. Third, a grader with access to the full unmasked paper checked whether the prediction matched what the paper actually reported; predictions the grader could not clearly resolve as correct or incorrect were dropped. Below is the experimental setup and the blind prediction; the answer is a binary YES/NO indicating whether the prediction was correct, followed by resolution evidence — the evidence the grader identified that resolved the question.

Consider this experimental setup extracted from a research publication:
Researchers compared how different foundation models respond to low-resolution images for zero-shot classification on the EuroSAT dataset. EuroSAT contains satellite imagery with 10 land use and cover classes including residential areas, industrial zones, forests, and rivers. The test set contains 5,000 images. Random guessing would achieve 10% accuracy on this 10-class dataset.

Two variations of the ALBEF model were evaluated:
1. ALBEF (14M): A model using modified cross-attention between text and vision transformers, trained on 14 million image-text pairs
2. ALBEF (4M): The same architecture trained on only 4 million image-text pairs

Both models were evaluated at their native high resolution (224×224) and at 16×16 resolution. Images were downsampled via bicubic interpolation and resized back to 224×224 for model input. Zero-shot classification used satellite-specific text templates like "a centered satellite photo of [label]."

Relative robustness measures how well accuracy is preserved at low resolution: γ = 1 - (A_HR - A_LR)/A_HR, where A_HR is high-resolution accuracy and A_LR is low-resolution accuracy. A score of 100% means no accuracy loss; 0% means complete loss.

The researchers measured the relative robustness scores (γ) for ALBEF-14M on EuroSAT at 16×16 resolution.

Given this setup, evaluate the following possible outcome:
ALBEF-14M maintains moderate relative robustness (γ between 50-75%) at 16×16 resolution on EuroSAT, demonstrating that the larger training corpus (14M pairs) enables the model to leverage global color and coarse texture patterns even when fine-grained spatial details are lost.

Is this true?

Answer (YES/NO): NO